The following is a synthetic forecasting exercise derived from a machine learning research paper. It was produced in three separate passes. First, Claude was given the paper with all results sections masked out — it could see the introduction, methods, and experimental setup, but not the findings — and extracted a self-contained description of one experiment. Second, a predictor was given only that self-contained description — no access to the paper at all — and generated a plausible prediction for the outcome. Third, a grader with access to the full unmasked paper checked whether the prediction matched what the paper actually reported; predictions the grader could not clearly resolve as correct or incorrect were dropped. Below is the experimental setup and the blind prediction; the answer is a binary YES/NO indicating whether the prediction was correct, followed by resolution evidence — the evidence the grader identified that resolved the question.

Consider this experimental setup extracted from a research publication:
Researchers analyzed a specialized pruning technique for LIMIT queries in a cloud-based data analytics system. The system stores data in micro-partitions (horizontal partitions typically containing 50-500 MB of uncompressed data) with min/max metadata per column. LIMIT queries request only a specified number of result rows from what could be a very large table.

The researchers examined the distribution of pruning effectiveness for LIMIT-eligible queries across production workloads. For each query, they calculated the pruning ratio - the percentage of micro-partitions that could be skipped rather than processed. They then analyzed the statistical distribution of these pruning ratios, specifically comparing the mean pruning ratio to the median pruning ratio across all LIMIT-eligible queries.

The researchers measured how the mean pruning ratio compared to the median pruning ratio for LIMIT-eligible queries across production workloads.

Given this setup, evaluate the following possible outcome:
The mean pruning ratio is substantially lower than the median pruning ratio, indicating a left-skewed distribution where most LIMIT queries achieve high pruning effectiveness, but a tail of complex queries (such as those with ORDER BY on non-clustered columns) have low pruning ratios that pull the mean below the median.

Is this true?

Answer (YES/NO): NO